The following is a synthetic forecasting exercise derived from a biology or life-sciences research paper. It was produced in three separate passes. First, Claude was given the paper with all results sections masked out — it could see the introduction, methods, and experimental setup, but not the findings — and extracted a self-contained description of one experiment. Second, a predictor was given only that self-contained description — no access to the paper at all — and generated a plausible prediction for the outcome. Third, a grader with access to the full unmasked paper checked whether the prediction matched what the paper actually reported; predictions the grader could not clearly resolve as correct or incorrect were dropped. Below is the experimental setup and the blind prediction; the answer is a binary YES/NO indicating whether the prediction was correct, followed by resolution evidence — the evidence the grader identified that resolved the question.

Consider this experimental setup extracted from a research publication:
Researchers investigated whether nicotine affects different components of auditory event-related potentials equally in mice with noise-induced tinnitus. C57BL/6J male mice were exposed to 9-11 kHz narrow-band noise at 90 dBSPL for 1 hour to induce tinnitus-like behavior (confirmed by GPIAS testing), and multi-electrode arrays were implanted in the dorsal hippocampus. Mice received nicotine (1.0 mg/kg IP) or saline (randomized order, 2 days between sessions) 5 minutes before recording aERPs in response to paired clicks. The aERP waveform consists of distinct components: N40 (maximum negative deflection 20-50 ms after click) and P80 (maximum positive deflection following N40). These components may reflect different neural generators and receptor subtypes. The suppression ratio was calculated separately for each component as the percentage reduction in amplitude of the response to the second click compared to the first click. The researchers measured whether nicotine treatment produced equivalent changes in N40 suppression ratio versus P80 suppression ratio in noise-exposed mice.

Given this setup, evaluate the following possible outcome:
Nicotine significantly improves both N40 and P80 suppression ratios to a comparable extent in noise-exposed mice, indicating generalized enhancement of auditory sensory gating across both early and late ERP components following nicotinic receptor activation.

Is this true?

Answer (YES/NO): NO